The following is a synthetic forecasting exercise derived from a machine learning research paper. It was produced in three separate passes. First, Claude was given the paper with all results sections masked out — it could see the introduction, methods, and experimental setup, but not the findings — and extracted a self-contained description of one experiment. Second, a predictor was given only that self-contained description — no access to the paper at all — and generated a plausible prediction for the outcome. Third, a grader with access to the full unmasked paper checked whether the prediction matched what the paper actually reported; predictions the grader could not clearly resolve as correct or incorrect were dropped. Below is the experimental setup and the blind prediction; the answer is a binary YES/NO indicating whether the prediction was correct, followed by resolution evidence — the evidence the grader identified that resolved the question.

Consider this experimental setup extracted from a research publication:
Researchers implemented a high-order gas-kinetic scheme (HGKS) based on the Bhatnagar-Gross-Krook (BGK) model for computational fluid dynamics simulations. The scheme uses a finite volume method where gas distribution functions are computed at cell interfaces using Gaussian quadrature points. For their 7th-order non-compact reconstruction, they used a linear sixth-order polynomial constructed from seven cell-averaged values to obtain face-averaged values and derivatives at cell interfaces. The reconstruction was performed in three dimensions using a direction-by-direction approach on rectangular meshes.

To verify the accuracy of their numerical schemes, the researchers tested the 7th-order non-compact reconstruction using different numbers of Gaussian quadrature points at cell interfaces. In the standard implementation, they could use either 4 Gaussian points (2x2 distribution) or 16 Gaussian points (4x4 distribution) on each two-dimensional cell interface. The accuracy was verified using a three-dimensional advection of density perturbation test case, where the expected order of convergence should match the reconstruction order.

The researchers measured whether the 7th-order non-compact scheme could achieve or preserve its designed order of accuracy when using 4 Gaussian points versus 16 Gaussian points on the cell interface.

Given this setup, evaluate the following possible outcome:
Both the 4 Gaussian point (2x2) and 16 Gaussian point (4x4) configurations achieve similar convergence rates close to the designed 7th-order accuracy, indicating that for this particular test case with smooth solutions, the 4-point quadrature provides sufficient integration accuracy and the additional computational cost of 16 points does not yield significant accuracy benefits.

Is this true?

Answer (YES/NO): NO